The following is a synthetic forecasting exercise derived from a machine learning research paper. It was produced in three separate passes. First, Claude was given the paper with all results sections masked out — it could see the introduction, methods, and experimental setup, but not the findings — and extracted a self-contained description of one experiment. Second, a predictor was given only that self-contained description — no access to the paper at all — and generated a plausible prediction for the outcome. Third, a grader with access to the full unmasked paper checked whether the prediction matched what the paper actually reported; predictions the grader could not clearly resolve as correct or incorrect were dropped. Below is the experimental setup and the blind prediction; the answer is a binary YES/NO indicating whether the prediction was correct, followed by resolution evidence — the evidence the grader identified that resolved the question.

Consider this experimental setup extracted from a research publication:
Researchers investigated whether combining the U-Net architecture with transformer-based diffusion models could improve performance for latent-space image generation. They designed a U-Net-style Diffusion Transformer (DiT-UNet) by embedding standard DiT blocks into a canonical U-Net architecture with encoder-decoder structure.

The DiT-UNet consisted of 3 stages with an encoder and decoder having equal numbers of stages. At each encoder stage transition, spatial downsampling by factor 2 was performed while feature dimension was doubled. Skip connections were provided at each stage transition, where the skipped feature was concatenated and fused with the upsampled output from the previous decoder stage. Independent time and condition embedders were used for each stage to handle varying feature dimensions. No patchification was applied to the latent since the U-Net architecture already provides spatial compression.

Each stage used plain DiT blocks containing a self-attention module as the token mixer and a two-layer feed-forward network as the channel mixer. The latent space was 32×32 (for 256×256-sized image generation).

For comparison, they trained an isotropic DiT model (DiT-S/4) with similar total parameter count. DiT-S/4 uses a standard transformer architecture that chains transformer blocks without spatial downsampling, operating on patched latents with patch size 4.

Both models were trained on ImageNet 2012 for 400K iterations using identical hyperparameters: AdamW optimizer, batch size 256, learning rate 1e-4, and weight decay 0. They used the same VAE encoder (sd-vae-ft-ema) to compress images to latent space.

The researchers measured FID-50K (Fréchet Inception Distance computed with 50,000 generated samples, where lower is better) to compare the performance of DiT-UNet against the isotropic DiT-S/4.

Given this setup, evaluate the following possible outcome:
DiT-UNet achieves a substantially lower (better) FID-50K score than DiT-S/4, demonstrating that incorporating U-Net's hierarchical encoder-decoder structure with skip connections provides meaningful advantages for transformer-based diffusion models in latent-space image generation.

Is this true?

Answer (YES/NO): NO